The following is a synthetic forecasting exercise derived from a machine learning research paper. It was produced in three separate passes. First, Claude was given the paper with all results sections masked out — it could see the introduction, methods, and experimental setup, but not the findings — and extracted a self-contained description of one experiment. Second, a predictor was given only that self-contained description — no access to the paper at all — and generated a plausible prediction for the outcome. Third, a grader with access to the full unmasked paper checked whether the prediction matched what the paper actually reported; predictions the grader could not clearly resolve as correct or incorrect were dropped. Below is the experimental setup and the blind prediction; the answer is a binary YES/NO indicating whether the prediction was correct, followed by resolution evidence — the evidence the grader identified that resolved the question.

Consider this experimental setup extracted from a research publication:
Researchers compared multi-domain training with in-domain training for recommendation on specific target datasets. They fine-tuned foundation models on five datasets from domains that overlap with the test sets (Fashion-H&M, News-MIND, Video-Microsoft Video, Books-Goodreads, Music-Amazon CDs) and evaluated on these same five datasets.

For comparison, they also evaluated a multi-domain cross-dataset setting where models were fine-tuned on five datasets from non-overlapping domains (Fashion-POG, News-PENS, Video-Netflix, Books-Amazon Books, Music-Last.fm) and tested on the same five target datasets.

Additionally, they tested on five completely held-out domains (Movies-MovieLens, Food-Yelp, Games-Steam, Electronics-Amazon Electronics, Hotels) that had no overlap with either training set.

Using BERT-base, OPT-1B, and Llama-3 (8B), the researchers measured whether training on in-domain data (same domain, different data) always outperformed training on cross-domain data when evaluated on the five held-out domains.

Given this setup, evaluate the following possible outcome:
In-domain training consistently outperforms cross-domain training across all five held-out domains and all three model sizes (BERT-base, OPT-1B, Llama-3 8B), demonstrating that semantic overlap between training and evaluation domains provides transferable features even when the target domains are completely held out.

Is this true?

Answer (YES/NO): NO